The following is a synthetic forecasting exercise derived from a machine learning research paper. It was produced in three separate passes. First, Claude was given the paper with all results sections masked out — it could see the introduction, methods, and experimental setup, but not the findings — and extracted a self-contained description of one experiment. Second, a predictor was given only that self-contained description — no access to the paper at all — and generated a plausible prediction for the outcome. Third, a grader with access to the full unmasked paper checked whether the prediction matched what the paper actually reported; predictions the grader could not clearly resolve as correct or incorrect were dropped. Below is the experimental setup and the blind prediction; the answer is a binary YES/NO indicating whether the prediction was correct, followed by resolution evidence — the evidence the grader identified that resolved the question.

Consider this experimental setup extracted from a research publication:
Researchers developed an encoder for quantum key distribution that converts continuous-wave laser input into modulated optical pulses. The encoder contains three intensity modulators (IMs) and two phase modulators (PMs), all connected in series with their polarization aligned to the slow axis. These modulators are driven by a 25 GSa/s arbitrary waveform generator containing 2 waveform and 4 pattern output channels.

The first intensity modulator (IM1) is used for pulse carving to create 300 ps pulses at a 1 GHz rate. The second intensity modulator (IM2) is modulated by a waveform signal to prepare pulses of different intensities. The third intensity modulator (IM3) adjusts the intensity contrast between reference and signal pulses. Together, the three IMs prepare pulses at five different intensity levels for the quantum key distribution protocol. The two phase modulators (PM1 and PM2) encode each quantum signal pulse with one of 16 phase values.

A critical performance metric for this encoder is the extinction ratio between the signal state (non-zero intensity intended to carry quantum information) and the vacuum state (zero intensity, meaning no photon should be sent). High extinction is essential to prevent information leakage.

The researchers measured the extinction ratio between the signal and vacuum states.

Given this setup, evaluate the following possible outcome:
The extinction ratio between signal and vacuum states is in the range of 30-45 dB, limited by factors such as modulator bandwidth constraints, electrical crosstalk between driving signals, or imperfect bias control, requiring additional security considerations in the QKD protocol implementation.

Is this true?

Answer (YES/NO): NO